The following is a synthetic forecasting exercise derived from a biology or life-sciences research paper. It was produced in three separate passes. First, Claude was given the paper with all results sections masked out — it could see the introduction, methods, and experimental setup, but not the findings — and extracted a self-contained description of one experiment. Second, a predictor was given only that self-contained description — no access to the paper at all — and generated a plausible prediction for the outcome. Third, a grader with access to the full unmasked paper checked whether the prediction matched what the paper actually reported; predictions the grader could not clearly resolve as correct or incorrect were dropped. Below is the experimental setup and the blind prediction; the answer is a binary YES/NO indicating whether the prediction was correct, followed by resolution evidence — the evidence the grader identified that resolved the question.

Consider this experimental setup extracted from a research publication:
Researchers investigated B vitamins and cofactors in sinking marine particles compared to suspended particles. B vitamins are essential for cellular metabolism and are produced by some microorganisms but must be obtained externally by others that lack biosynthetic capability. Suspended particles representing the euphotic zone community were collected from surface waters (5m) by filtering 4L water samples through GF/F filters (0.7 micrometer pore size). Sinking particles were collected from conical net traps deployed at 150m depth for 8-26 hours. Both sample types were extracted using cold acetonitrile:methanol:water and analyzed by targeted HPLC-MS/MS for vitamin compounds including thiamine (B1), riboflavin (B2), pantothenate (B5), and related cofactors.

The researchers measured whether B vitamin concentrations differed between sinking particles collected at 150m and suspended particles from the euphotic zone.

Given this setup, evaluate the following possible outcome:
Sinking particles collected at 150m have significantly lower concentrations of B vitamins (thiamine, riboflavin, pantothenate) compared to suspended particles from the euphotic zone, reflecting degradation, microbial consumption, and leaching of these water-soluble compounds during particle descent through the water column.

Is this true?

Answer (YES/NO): NO